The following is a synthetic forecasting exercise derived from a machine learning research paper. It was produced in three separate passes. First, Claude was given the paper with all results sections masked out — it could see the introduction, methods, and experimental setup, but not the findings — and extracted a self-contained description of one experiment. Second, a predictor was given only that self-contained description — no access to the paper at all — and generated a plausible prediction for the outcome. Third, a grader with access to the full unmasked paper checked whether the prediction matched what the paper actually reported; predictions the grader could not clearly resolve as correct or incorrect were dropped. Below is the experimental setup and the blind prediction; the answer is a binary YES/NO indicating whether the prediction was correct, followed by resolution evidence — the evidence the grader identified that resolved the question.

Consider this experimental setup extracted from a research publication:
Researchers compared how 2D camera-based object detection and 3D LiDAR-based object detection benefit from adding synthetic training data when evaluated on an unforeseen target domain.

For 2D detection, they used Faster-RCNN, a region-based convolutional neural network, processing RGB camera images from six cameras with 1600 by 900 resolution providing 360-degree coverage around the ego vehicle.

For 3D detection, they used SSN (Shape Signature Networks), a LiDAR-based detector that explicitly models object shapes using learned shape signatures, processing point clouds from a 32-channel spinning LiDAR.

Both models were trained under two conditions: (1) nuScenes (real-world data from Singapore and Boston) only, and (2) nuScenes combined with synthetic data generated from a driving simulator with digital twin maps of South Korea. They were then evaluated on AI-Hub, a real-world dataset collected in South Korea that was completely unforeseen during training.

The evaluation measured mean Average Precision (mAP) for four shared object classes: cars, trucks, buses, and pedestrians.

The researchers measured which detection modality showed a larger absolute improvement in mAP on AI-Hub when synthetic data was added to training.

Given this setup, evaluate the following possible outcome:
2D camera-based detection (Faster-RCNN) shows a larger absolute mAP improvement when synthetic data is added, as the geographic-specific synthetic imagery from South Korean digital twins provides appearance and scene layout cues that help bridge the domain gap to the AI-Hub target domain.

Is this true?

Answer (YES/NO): YES